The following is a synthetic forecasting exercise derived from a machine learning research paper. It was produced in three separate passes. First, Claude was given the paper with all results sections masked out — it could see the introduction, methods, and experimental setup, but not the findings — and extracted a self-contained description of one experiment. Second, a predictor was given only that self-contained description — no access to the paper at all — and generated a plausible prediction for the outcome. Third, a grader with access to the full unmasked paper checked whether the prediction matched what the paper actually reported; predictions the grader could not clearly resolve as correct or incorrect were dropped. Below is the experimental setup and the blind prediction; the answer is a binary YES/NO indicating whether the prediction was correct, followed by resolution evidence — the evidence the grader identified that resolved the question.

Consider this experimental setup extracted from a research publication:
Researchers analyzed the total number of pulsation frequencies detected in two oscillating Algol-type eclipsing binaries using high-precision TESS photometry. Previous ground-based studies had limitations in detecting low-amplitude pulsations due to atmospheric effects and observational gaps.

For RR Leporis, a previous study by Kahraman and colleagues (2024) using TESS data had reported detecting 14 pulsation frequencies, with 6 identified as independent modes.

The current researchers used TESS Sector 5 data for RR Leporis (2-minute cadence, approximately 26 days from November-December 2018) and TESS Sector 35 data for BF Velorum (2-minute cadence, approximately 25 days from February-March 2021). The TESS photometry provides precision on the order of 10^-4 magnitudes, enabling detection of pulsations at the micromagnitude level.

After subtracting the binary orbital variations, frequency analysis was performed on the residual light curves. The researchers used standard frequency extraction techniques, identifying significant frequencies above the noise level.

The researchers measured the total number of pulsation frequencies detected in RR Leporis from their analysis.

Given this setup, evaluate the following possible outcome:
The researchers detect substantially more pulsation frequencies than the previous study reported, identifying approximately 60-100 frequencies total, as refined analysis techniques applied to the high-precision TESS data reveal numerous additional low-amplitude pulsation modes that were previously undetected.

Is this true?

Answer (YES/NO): NO